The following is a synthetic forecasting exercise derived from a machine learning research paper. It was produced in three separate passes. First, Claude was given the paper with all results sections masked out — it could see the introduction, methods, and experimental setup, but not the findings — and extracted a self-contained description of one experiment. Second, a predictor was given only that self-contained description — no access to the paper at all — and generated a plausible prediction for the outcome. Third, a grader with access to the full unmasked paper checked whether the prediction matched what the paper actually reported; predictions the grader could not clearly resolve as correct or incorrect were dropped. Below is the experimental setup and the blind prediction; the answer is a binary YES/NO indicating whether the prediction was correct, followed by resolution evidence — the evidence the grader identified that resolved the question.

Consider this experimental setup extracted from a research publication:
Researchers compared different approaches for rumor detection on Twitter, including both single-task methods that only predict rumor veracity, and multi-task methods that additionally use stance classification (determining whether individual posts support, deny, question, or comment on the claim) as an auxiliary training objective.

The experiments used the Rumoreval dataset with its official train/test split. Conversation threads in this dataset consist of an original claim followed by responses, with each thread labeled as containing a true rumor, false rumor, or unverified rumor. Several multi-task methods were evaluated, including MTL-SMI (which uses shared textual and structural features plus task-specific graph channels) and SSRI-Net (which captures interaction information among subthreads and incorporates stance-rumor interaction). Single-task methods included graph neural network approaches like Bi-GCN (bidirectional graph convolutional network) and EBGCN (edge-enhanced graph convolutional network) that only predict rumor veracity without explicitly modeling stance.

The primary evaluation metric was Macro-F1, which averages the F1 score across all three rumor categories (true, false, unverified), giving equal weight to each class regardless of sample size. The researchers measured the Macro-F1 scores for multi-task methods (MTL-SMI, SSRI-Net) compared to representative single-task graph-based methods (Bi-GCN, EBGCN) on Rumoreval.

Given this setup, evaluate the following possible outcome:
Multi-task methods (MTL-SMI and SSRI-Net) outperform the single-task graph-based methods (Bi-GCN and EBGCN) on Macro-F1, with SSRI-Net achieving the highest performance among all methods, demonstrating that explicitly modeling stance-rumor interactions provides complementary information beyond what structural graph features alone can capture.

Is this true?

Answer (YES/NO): NO